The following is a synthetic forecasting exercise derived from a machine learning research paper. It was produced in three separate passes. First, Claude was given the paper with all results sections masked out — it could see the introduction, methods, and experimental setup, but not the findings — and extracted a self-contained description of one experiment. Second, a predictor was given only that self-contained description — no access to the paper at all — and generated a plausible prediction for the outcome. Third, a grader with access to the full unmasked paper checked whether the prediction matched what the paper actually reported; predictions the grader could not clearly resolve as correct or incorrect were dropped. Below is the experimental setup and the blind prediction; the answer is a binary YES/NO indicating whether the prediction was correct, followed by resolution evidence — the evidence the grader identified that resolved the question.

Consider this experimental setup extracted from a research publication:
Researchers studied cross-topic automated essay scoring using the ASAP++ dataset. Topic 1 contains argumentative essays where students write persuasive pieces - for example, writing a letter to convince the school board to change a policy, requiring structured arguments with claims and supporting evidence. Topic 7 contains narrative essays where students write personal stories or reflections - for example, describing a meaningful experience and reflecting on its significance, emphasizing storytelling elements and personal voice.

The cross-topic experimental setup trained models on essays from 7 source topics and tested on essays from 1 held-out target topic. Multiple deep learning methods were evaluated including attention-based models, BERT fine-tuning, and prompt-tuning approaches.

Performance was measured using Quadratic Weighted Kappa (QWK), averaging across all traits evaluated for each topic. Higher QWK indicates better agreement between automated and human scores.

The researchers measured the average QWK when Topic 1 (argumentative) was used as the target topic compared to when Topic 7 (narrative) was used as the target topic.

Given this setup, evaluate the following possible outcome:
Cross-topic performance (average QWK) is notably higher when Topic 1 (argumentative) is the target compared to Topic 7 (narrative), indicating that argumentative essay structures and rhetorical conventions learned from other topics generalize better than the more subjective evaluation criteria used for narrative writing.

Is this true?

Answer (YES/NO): YES